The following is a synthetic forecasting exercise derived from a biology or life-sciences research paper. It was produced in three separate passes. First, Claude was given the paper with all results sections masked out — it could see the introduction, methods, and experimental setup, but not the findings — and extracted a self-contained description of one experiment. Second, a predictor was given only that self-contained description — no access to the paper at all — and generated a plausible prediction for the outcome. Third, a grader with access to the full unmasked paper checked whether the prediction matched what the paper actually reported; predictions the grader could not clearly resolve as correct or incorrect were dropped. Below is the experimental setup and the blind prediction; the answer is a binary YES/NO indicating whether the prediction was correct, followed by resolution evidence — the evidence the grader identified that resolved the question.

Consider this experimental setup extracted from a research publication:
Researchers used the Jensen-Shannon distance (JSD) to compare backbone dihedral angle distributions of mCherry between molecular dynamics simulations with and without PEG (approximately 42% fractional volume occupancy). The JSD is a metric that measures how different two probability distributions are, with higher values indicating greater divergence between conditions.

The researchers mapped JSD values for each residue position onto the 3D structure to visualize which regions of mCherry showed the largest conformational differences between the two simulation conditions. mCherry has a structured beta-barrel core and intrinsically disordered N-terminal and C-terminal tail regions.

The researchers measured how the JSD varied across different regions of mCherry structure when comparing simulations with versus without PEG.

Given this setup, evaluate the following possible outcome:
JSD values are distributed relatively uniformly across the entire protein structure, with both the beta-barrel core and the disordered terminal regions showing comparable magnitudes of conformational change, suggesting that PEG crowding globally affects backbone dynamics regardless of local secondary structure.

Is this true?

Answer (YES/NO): NO